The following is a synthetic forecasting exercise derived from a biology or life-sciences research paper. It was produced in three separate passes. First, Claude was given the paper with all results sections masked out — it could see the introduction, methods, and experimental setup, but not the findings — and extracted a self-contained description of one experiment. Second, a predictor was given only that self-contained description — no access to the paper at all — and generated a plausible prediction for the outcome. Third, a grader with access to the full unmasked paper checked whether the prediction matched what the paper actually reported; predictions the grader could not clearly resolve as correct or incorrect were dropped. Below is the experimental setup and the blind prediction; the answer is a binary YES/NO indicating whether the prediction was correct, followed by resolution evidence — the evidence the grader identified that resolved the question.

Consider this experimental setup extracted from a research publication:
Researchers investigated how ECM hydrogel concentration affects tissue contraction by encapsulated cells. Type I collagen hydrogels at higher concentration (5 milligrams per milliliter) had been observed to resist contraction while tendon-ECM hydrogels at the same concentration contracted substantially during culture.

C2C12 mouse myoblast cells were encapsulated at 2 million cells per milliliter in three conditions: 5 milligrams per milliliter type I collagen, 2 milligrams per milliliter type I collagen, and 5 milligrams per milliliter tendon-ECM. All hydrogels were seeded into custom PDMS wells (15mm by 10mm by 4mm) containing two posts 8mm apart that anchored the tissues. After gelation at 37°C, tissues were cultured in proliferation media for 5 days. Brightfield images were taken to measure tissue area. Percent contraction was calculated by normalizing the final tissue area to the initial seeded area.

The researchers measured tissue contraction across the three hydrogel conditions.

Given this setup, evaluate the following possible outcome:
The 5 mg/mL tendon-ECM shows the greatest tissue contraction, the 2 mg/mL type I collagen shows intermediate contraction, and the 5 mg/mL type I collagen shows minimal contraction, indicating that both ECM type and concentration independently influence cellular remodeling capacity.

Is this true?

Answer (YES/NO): NO